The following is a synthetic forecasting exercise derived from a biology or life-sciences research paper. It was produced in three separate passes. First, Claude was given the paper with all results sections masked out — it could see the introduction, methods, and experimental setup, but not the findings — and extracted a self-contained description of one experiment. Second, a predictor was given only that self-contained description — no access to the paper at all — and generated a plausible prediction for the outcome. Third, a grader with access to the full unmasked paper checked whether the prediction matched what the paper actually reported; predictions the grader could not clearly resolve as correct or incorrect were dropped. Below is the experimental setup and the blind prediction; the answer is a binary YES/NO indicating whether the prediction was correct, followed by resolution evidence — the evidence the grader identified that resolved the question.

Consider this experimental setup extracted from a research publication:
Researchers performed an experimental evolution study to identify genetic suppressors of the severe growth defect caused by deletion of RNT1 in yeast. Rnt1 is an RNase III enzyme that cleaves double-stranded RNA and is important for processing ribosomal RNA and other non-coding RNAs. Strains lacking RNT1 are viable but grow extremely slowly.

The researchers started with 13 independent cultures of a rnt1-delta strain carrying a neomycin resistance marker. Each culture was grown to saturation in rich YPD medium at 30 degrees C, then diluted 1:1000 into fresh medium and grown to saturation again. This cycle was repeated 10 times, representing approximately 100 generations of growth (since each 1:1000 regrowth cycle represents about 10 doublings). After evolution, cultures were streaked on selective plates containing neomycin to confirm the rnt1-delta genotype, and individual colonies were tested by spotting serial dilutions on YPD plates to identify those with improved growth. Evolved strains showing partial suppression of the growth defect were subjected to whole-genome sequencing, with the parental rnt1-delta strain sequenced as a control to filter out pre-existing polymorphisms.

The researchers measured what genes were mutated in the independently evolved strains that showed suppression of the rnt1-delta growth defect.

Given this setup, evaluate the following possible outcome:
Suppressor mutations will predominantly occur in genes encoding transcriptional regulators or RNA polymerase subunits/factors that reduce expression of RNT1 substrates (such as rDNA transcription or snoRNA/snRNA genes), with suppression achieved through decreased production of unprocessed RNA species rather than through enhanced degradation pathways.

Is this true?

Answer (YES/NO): NO